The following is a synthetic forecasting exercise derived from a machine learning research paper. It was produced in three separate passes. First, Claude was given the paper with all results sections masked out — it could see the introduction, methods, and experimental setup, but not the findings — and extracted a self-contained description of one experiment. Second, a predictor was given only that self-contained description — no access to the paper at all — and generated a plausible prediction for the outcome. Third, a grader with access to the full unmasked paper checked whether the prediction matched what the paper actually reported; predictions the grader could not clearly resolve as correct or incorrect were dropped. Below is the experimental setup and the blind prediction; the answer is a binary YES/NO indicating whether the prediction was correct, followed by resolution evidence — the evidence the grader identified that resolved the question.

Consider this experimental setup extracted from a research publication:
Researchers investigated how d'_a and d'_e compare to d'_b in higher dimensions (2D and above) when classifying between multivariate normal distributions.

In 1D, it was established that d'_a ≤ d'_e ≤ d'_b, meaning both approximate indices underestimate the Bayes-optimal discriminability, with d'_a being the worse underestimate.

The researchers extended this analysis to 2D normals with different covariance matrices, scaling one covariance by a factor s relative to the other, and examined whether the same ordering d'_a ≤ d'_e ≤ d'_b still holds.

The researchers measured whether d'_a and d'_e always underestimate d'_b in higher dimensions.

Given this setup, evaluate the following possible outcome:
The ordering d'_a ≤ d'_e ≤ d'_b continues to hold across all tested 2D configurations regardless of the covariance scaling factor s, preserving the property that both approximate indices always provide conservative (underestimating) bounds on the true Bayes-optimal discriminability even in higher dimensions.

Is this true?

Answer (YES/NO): NO